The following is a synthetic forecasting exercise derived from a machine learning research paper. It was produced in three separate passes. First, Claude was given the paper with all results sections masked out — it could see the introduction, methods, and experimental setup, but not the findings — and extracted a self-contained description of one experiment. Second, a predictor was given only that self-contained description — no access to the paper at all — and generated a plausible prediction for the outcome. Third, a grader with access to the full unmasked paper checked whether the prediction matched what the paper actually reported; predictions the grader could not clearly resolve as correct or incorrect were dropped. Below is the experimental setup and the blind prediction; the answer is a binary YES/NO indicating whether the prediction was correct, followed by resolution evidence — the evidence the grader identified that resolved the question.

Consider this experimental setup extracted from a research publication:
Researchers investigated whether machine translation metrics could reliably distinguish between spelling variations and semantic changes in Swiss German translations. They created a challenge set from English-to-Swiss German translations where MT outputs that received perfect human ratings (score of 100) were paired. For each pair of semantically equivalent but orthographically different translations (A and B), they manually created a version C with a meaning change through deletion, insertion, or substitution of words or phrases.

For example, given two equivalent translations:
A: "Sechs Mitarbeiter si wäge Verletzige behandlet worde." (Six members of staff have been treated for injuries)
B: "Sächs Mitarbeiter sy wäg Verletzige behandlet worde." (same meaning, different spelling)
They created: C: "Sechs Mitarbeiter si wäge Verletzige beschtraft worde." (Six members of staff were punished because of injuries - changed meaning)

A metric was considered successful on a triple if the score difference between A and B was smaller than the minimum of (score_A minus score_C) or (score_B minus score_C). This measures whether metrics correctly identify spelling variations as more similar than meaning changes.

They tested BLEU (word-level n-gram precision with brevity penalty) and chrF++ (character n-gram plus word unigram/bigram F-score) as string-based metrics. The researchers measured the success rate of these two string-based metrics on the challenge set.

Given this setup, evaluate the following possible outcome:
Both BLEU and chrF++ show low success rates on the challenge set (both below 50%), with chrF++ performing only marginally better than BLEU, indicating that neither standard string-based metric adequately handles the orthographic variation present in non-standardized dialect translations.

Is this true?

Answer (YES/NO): NO